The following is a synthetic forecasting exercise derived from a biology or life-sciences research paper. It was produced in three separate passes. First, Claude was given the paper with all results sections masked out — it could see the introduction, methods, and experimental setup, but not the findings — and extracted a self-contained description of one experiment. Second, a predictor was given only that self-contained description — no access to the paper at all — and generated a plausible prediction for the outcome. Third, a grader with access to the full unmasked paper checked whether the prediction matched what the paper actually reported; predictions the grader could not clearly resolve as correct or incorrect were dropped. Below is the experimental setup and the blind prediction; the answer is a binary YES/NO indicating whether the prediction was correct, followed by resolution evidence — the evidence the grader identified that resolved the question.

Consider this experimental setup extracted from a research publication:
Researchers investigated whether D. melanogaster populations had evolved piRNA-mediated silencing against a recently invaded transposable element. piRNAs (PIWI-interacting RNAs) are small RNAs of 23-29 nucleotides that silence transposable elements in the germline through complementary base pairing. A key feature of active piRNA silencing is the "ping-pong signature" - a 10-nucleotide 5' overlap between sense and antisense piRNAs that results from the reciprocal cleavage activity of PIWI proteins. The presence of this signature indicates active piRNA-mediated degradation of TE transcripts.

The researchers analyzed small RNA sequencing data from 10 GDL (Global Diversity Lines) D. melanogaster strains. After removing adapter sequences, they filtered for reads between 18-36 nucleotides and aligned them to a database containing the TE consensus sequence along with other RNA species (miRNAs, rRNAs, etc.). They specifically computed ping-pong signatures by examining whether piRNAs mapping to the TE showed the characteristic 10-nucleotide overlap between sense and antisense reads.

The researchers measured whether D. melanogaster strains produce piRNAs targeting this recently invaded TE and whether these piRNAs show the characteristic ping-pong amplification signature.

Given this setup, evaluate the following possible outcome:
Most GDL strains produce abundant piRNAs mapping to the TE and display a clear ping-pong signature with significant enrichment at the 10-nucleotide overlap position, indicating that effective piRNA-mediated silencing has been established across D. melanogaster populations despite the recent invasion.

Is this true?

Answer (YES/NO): YES